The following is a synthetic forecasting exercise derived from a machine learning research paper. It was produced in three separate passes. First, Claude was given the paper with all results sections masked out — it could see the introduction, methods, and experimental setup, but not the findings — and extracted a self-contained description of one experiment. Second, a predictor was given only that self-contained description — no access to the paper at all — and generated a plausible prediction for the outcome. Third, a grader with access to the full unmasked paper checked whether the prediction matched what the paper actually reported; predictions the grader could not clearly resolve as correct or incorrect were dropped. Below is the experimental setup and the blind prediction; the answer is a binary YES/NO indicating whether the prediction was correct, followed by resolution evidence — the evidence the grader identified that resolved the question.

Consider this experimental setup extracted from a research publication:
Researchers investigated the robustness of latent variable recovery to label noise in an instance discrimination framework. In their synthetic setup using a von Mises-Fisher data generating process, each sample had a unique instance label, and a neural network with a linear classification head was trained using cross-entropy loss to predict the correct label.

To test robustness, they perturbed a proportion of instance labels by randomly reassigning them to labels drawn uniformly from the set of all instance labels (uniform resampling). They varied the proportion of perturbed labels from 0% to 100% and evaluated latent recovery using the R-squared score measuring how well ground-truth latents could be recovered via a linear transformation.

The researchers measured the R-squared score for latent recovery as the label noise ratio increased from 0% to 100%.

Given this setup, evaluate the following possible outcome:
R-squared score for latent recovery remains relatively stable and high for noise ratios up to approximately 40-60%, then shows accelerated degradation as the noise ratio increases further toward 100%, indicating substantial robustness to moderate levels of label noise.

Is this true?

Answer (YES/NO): NO